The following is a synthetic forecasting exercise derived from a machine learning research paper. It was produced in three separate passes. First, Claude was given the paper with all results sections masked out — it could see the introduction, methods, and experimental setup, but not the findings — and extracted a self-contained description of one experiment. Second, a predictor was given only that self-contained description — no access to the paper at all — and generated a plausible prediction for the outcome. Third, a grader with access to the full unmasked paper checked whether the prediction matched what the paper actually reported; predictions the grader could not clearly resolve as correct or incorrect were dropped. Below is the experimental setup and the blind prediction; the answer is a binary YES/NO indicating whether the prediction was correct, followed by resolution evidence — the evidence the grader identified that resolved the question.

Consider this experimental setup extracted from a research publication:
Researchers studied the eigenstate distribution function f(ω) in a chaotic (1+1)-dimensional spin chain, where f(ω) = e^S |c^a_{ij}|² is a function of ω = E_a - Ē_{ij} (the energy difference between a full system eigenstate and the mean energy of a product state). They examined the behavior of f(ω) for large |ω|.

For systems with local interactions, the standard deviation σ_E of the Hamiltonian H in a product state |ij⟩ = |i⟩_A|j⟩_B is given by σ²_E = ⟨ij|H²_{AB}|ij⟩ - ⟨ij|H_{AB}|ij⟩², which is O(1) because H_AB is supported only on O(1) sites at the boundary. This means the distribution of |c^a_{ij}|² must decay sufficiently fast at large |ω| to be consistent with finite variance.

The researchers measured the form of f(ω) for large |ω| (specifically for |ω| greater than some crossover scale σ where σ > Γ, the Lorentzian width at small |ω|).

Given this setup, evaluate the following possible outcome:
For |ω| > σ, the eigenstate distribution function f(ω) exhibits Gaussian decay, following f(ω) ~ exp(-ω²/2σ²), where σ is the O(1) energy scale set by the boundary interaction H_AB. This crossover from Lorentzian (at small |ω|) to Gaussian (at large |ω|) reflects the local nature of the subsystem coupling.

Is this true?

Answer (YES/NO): NO